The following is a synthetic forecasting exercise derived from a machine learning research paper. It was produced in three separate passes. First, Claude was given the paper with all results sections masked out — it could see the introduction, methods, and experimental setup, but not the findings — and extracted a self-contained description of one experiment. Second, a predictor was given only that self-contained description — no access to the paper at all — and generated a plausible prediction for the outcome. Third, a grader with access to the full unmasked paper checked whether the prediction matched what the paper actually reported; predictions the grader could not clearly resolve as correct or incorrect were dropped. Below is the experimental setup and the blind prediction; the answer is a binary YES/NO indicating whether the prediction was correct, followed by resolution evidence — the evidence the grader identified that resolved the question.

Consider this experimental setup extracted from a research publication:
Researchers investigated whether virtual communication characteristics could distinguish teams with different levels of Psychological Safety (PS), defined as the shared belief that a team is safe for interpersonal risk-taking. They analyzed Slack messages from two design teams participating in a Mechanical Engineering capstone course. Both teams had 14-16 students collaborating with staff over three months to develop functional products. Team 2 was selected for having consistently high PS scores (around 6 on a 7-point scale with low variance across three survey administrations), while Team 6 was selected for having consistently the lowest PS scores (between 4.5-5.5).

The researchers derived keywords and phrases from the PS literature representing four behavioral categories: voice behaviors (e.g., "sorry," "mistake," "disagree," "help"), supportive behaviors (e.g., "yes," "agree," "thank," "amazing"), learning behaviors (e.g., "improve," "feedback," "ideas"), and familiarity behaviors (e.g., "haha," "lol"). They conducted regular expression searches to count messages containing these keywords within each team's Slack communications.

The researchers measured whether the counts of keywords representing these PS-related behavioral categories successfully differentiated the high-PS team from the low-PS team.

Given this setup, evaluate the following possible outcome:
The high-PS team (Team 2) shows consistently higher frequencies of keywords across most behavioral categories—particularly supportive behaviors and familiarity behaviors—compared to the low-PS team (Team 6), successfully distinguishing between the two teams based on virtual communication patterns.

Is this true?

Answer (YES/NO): NO